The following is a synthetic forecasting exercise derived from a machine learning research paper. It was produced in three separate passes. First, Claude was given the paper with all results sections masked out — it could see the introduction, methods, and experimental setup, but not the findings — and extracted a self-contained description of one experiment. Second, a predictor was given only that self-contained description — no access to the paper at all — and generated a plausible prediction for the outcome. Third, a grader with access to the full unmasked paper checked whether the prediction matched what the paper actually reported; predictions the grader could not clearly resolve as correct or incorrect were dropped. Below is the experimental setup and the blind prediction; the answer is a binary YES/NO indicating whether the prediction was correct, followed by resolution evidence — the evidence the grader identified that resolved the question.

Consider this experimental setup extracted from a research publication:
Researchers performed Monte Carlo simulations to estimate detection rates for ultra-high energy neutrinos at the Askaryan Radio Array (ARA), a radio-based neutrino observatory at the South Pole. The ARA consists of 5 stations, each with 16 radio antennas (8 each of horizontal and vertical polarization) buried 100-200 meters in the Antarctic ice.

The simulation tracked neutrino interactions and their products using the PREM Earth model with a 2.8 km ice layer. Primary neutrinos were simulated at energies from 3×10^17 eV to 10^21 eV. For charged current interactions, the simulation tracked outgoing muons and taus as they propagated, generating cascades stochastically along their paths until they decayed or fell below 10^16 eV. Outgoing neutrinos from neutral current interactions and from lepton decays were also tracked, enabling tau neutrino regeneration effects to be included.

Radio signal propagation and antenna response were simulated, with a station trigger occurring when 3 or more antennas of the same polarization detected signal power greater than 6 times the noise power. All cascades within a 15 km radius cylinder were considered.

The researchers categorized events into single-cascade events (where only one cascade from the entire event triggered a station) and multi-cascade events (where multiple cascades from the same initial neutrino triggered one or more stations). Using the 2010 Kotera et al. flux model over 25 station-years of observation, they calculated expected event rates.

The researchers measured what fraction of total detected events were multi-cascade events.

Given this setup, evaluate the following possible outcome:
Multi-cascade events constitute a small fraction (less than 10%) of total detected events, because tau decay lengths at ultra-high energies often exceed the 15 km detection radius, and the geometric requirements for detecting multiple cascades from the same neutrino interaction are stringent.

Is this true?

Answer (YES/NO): YES